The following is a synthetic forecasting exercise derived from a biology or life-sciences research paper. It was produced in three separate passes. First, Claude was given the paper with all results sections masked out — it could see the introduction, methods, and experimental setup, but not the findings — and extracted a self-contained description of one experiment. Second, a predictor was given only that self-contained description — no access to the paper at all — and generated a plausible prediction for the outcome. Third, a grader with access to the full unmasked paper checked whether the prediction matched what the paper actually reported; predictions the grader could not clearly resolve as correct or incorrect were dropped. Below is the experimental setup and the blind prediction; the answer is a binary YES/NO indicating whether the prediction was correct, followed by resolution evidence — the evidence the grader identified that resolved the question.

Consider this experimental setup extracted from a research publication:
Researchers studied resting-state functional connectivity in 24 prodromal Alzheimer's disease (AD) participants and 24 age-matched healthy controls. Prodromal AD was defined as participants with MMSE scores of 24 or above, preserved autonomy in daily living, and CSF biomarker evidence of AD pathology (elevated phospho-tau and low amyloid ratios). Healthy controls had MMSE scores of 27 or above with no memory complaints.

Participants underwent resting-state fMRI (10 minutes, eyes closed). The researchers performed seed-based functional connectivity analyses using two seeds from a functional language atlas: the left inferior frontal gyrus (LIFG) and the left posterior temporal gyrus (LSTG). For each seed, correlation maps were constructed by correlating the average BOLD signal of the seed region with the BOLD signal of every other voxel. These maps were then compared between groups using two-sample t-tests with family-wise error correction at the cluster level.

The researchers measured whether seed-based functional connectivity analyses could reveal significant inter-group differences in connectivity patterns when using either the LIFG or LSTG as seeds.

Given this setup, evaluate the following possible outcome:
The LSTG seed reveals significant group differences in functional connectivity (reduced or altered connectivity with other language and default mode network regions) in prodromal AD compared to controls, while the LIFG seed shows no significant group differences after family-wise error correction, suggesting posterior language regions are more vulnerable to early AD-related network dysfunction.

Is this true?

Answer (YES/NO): NO